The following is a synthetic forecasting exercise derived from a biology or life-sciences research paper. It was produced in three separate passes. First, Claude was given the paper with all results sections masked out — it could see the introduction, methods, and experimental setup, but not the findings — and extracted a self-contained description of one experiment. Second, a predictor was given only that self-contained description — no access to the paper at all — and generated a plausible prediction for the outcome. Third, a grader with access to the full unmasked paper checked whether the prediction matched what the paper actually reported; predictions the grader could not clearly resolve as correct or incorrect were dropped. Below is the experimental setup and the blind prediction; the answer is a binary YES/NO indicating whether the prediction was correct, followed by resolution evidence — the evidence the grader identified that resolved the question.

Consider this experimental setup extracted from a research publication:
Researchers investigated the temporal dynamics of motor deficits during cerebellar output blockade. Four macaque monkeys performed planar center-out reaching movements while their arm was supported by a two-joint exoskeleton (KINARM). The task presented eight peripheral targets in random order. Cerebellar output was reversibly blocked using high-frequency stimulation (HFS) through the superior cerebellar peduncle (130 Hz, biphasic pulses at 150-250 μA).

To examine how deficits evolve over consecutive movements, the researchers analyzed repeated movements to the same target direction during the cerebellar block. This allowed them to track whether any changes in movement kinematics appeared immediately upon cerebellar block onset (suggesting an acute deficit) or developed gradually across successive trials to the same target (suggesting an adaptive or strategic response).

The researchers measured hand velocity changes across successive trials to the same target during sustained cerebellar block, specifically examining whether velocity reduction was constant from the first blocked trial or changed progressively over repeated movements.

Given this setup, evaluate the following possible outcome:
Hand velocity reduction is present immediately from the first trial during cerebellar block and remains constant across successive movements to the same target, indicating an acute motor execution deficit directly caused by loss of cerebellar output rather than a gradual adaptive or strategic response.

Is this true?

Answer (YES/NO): NO